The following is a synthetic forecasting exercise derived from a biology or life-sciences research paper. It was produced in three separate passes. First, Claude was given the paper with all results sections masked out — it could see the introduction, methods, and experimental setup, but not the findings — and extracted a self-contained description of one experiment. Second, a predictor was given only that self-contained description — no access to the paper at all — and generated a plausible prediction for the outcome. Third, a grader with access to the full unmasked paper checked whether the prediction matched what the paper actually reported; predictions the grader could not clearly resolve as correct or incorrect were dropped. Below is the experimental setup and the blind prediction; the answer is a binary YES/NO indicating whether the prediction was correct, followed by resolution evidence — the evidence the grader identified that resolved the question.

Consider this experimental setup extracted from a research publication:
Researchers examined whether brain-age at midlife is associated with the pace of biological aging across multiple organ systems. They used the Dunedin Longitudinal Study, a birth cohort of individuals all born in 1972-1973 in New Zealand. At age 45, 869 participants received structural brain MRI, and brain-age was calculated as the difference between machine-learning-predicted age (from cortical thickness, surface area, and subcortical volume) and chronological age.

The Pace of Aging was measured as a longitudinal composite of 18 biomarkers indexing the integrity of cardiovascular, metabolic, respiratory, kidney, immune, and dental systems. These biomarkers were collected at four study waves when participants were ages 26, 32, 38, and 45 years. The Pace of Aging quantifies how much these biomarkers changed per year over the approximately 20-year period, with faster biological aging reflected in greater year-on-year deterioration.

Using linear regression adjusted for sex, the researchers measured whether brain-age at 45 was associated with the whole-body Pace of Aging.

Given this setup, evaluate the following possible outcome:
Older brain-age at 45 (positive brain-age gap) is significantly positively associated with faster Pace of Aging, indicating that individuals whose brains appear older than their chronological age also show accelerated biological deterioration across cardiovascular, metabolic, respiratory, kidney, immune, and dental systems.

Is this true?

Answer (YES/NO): YES